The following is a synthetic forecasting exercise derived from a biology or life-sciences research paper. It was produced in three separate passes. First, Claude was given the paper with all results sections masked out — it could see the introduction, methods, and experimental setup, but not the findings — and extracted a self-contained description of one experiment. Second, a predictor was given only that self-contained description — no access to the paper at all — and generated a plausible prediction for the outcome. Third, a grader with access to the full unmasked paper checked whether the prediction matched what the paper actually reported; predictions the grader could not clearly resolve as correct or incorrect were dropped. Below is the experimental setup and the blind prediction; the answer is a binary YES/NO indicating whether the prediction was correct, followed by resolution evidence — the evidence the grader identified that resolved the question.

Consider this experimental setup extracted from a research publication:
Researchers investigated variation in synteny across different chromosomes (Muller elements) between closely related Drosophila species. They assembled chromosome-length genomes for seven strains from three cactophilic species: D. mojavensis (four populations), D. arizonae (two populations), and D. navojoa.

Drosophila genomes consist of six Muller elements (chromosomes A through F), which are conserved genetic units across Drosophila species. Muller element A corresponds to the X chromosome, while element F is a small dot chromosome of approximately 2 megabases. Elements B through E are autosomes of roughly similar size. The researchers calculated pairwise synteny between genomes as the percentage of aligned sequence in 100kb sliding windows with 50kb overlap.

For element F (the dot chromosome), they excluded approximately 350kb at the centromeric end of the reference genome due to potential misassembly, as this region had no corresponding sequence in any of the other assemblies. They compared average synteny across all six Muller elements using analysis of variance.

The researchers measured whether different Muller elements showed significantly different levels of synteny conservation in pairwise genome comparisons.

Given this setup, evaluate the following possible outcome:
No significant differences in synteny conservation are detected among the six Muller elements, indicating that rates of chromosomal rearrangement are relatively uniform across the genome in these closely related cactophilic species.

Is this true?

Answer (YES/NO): NO